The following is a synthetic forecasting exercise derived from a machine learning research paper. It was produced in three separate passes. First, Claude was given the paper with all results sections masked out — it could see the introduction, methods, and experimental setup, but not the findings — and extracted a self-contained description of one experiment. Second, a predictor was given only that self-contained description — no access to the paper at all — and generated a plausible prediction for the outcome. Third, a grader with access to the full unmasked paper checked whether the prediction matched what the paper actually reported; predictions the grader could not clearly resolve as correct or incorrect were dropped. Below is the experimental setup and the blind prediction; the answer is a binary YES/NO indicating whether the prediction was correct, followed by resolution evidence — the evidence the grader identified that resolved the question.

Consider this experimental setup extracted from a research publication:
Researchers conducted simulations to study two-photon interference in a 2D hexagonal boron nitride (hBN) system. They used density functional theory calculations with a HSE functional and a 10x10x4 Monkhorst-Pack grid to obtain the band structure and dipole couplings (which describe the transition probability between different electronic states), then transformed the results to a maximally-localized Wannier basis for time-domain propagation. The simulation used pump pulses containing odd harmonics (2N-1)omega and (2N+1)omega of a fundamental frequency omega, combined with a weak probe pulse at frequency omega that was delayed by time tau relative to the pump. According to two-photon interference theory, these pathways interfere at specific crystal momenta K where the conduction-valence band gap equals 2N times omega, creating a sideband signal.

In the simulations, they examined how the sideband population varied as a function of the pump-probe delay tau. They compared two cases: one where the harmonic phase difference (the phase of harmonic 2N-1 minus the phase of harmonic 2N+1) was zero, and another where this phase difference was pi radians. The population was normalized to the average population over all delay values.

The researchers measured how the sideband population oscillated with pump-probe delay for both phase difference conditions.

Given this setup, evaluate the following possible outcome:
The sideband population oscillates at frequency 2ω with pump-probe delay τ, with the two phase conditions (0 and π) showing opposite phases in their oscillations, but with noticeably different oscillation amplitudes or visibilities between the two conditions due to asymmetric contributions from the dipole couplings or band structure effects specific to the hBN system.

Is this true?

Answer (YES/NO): NO